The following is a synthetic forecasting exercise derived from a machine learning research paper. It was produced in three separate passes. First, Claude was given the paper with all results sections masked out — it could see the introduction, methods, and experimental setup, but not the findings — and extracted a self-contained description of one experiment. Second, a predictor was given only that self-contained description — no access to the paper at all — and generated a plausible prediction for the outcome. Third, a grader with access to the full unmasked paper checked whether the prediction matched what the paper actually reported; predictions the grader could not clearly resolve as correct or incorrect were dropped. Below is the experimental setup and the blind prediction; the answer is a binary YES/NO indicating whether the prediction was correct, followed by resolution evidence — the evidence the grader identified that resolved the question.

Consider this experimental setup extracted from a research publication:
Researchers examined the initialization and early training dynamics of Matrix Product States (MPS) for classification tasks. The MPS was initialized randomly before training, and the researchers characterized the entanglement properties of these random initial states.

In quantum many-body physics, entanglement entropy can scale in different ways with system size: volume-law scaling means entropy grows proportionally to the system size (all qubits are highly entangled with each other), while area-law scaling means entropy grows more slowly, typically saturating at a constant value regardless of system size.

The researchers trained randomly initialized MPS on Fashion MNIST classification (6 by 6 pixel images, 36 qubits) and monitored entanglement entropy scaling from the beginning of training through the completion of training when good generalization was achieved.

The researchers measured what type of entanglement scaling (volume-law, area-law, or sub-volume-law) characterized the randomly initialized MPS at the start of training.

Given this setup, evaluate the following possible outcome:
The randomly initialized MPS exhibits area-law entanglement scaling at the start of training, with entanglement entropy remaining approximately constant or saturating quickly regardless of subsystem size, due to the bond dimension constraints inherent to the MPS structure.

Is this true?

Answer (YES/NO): NO